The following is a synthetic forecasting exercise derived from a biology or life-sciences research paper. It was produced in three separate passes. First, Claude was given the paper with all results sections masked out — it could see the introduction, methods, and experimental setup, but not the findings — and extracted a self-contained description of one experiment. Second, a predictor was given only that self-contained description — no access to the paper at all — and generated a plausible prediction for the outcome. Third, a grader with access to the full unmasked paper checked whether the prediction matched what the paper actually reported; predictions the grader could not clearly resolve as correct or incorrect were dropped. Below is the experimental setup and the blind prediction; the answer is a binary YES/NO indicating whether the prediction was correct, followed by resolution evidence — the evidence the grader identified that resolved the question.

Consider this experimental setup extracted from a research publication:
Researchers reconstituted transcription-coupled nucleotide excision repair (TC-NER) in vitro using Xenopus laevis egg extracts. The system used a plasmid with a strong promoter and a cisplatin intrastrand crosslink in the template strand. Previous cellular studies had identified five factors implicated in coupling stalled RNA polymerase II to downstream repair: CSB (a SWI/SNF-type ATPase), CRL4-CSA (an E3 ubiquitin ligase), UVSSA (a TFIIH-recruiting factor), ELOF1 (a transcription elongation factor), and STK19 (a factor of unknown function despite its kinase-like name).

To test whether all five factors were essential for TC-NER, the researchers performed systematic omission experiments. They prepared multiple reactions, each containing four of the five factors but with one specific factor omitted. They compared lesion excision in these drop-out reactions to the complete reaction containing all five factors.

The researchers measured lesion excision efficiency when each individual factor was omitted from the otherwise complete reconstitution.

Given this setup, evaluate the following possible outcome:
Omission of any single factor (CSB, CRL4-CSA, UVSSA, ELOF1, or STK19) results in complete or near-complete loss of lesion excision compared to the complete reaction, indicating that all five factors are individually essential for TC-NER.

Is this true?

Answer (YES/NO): NO